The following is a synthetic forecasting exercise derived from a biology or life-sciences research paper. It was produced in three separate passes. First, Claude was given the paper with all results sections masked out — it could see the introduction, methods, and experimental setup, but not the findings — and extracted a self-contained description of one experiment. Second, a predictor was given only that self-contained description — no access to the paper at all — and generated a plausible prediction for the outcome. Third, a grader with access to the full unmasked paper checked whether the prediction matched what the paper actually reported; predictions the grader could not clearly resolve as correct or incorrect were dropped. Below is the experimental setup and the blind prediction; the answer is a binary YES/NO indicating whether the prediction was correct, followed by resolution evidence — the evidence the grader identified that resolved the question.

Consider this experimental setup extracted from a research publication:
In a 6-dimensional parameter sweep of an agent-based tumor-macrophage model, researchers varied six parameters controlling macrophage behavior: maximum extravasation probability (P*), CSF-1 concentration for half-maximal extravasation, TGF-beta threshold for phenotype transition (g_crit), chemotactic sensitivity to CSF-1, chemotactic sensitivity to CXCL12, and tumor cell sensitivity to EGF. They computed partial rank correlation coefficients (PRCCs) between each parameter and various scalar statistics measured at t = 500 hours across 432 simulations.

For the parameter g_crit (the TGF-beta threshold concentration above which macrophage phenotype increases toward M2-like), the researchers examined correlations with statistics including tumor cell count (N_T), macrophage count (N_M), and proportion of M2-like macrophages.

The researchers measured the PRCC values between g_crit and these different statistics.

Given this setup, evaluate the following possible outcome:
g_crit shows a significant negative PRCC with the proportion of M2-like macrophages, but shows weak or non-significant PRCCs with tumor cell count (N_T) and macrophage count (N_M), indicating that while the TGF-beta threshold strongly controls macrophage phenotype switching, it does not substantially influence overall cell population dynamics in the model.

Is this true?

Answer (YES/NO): YES